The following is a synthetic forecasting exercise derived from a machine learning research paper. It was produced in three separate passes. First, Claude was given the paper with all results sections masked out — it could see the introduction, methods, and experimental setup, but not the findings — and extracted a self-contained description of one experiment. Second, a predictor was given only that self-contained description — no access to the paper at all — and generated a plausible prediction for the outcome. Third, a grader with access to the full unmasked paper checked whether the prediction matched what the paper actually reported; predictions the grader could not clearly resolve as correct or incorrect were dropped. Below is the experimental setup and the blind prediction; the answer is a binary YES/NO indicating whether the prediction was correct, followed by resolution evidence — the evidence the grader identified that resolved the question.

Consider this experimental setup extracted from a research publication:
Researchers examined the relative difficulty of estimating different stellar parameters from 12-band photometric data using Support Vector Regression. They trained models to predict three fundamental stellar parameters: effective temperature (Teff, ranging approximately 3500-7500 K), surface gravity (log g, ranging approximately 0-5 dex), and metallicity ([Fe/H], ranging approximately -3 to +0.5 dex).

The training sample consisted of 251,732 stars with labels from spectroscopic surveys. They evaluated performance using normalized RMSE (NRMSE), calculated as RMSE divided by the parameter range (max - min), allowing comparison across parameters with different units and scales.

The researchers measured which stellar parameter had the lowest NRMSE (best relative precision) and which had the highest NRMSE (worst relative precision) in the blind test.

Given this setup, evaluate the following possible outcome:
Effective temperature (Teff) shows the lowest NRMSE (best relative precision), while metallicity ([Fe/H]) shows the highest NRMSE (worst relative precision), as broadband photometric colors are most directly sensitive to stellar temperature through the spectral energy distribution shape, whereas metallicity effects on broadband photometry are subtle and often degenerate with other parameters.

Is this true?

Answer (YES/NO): NO